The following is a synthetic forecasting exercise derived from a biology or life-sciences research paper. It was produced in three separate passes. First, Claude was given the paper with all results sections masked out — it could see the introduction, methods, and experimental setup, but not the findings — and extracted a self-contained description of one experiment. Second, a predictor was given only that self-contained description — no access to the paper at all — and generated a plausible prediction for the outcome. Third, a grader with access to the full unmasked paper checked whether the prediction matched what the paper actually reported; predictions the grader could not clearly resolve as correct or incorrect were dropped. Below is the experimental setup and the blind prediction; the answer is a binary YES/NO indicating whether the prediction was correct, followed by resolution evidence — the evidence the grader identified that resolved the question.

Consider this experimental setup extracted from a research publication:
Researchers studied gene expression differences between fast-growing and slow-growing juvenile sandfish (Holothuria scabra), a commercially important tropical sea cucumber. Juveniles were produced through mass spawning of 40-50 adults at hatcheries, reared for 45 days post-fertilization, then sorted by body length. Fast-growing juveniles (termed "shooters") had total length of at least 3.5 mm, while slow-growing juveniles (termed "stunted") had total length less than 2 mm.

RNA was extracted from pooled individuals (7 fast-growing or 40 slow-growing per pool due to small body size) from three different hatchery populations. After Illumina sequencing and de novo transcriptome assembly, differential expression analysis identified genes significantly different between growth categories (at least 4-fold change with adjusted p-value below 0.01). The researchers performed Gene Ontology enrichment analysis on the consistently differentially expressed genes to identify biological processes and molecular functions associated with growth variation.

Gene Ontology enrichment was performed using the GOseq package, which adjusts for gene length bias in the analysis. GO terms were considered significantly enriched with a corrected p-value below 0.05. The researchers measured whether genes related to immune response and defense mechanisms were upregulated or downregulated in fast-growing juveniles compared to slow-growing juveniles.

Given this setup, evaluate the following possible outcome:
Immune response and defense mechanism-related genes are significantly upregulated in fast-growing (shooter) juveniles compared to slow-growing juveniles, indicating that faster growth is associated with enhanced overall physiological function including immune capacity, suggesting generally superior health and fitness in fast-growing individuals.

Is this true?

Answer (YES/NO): YES